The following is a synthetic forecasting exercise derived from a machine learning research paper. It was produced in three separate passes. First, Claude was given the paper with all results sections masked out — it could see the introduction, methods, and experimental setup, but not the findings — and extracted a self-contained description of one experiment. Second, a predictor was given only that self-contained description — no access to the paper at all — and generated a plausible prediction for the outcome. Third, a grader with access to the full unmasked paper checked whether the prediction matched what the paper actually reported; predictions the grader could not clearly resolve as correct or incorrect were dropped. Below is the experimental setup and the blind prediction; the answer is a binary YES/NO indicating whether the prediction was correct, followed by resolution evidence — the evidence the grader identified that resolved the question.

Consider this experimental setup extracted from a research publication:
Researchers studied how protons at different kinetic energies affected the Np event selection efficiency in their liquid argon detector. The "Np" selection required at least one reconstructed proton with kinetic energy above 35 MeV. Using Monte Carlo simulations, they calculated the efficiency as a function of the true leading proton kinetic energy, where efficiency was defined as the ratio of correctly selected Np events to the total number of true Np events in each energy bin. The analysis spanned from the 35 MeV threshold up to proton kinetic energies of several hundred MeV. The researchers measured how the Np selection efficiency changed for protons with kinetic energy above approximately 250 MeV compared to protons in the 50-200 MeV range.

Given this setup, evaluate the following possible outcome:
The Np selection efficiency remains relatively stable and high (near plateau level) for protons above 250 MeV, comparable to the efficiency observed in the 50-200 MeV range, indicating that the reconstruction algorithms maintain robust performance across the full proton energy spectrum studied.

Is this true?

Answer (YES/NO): NO